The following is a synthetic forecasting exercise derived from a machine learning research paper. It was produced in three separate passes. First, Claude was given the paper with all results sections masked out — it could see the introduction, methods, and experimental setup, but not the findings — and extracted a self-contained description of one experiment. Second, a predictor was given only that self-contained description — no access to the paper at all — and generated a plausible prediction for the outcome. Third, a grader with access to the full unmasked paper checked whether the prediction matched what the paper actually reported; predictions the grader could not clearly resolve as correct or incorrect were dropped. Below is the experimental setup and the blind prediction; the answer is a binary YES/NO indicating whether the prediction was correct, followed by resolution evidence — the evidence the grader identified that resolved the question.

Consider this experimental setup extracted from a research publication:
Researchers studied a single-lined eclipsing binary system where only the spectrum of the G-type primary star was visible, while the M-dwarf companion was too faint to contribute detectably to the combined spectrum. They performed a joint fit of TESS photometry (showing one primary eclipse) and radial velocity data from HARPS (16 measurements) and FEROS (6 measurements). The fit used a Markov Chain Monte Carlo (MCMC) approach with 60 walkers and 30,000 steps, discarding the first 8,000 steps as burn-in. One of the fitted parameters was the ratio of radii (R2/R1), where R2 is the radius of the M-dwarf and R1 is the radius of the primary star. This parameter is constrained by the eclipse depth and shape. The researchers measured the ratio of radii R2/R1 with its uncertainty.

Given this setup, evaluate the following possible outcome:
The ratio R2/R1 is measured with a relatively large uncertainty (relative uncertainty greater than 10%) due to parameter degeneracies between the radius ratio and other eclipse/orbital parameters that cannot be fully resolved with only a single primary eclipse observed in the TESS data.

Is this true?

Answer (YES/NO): NO